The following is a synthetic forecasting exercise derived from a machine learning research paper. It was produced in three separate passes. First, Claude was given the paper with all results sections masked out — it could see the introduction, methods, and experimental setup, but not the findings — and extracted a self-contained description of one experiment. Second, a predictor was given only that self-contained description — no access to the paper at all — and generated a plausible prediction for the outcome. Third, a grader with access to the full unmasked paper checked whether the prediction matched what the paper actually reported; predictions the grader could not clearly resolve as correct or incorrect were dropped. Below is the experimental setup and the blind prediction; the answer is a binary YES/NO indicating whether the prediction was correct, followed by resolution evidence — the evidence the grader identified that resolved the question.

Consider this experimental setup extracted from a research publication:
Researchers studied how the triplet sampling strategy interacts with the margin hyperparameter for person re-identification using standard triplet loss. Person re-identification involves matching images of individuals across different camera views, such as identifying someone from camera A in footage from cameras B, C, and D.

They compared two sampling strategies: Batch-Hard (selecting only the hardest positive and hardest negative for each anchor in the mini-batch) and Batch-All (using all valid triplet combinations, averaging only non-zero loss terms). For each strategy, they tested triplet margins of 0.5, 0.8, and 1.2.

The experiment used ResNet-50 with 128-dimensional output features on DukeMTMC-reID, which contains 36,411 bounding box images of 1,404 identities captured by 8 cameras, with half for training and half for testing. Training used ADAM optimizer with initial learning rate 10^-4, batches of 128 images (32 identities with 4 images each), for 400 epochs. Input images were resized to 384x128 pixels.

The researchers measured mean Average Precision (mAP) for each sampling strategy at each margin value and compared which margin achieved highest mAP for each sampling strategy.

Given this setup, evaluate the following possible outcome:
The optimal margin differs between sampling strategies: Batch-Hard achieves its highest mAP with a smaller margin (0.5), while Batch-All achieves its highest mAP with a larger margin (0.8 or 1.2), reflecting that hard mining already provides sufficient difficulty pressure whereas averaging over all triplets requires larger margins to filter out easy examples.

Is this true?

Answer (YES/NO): NO